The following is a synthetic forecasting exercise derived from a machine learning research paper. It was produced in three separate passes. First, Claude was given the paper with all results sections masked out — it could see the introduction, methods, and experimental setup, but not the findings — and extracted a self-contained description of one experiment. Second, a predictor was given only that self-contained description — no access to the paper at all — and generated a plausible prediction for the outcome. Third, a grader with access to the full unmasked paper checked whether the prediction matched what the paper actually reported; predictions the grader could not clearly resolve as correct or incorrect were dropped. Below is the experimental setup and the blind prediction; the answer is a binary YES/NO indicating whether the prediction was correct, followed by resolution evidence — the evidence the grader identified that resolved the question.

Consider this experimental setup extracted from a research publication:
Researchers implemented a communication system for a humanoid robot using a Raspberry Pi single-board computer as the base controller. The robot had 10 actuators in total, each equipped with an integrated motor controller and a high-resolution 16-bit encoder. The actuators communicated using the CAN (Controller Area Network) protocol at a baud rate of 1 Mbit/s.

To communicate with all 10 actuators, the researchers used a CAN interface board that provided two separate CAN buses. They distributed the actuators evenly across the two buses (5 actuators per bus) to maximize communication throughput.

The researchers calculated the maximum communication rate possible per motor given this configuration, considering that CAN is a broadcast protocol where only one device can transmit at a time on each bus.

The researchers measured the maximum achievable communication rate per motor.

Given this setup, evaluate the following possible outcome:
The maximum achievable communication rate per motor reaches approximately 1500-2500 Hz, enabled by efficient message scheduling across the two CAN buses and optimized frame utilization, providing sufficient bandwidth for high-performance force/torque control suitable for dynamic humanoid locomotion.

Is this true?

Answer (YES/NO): NO